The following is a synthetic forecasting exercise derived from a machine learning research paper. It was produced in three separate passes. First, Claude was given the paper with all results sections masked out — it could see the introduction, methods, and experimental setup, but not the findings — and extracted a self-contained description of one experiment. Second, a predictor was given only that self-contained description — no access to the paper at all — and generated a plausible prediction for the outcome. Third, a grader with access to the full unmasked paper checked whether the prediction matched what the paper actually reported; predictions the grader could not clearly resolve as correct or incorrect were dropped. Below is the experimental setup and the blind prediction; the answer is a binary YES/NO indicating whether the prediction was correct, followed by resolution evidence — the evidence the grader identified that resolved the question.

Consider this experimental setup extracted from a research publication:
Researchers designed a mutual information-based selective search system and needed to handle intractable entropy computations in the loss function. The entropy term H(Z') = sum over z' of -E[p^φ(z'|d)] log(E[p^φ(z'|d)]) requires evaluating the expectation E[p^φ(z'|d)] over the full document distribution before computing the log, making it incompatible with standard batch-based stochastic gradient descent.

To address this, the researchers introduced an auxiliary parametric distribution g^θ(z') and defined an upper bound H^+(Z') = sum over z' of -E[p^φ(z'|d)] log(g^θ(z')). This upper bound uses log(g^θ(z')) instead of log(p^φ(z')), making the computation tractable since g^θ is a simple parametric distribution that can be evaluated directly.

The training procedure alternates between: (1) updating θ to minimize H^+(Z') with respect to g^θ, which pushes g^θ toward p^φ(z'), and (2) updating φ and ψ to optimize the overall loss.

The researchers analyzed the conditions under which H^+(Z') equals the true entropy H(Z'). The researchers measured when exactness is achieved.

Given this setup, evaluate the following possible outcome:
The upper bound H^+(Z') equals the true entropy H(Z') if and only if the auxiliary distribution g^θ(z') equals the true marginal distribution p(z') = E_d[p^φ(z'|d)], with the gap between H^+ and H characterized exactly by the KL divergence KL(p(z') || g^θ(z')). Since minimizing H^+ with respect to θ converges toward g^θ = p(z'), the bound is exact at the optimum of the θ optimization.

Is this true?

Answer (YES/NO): NO